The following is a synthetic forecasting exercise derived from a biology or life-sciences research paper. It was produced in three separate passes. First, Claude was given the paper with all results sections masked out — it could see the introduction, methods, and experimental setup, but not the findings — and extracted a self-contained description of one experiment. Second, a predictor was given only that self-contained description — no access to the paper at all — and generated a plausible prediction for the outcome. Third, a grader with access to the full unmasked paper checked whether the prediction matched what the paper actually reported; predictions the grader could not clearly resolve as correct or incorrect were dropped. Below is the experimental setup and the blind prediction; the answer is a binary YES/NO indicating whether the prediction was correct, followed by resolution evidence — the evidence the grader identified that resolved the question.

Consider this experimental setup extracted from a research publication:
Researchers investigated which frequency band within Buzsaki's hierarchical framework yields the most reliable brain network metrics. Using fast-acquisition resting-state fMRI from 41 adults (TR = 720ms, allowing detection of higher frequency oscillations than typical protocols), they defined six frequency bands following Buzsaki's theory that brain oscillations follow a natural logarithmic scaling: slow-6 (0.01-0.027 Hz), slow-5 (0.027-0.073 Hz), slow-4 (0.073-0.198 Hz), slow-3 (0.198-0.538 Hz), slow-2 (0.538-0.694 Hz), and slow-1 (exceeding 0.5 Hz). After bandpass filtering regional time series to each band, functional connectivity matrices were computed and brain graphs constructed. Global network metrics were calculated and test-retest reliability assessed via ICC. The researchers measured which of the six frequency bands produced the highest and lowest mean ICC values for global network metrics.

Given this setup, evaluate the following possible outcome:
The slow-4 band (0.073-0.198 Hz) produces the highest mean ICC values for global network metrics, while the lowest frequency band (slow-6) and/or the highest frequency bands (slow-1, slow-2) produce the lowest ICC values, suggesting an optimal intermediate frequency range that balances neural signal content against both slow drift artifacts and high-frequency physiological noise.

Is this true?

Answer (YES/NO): NO